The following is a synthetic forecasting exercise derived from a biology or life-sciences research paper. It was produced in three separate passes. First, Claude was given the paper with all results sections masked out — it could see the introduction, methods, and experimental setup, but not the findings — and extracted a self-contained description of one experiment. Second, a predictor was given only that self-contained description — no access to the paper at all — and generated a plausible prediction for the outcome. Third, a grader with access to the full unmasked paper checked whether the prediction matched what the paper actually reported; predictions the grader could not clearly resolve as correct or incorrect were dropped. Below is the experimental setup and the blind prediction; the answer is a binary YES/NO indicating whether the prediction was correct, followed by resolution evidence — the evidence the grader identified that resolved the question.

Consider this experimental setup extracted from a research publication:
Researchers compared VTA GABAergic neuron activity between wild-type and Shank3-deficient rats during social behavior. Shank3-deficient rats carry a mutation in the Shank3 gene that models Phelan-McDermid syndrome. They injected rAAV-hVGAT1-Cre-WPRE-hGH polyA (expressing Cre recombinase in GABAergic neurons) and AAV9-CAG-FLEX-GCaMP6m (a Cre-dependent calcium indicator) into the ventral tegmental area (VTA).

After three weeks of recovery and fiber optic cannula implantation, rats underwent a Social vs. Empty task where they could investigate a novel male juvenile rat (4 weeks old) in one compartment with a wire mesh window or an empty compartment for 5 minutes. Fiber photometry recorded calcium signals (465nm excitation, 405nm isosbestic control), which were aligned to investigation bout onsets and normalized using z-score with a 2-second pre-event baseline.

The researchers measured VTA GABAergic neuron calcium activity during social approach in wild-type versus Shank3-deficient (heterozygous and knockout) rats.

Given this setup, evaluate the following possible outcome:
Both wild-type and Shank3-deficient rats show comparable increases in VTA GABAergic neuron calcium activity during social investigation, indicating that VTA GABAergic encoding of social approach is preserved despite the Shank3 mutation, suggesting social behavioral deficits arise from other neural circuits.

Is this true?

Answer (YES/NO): NO